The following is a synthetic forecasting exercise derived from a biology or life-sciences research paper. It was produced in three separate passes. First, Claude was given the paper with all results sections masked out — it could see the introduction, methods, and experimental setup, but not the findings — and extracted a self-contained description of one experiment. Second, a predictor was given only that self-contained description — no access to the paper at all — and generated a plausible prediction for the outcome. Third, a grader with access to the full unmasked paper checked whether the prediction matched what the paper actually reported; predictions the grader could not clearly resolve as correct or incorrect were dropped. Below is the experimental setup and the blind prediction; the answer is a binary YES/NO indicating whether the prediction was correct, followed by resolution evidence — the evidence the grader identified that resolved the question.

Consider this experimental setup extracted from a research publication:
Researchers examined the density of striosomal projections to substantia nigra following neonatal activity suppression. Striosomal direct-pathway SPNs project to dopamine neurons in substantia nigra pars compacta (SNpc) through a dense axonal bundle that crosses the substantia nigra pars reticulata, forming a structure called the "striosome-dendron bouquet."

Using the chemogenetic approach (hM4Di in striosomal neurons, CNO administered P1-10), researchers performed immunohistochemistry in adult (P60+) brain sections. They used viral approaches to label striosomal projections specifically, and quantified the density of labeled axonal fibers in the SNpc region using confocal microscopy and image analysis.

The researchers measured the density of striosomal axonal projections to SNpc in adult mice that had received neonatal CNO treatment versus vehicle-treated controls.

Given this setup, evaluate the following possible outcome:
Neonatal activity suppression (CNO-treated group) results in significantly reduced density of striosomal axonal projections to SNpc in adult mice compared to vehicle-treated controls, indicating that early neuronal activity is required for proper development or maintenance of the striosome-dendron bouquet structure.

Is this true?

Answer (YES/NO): YES